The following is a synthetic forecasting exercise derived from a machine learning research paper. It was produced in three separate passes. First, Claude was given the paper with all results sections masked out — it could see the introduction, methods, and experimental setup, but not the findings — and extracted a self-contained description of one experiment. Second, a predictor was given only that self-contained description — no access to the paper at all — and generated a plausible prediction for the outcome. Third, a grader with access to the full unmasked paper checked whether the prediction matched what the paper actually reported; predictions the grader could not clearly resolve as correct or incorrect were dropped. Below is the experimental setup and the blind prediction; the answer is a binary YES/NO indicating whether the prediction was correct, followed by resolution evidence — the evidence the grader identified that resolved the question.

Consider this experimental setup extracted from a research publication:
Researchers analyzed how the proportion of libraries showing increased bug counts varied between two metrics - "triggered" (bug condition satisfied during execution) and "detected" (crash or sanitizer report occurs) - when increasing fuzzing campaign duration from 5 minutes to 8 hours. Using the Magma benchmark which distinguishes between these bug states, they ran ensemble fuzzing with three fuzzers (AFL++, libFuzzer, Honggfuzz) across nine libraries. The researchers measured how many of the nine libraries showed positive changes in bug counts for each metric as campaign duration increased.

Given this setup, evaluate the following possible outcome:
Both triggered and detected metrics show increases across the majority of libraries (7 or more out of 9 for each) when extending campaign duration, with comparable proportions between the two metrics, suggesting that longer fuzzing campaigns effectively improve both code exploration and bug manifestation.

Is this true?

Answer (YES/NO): NO